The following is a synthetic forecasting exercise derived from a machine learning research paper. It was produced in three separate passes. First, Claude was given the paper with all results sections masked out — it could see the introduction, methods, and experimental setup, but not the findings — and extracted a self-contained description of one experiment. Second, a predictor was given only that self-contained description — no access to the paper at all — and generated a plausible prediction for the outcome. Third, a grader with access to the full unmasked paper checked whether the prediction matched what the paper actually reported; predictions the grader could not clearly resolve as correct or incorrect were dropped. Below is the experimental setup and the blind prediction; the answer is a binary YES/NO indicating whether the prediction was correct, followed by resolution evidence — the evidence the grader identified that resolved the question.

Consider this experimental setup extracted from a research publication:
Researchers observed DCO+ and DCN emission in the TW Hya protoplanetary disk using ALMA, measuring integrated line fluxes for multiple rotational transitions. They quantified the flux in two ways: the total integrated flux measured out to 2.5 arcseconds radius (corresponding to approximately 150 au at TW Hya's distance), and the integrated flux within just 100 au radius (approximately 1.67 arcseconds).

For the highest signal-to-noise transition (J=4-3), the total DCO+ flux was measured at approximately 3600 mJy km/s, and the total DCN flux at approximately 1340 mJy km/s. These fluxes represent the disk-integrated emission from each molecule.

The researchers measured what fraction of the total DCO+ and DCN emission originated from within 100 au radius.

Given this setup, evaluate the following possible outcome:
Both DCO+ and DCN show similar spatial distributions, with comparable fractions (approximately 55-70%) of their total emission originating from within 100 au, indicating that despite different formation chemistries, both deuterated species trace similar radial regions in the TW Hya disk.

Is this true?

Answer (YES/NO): NO